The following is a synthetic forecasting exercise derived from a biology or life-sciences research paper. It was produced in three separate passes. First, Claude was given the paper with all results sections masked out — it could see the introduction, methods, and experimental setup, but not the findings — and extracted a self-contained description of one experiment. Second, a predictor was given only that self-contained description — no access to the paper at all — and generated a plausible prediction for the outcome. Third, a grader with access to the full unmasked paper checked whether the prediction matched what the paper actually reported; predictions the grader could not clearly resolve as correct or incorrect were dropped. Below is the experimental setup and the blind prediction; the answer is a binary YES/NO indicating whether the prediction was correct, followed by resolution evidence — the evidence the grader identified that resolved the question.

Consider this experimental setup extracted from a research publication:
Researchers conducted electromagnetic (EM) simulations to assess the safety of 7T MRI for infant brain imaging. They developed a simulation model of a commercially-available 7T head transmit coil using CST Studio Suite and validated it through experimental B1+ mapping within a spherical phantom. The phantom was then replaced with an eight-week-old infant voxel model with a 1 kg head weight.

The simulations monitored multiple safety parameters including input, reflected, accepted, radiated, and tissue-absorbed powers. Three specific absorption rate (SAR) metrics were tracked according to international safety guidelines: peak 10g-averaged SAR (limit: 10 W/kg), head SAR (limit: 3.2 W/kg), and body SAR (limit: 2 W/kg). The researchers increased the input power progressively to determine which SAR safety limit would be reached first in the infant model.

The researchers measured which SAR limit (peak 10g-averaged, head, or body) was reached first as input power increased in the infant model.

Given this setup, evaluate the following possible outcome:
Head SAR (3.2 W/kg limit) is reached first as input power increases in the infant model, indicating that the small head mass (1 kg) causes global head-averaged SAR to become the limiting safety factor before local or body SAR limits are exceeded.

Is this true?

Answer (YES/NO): YES